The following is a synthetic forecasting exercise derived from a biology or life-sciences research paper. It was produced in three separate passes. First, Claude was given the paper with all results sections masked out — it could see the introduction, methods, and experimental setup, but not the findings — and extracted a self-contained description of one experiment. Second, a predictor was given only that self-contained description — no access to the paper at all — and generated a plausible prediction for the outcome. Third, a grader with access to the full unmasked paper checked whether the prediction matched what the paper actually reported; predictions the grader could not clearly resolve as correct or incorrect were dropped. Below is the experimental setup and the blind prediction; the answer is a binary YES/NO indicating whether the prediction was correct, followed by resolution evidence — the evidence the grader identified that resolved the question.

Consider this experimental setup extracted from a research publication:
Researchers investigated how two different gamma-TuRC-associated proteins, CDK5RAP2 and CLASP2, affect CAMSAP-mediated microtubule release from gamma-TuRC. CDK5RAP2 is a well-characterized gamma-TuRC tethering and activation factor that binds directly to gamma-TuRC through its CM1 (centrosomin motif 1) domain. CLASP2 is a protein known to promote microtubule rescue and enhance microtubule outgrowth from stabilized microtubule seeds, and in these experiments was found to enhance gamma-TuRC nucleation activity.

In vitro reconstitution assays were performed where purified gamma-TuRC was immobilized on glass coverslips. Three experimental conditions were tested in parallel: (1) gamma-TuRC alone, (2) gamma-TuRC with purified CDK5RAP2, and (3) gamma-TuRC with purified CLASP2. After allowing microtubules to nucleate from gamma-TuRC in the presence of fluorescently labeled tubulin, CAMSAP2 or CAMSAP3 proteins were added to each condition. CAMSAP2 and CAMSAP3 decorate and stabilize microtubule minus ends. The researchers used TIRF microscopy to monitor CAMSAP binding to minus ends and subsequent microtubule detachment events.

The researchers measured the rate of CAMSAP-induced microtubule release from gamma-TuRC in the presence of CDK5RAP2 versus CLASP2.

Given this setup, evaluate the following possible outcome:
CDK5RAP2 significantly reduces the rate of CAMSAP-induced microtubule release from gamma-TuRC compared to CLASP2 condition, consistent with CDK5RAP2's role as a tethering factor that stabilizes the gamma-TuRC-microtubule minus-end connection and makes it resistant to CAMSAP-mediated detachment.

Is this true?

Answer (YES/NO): YES